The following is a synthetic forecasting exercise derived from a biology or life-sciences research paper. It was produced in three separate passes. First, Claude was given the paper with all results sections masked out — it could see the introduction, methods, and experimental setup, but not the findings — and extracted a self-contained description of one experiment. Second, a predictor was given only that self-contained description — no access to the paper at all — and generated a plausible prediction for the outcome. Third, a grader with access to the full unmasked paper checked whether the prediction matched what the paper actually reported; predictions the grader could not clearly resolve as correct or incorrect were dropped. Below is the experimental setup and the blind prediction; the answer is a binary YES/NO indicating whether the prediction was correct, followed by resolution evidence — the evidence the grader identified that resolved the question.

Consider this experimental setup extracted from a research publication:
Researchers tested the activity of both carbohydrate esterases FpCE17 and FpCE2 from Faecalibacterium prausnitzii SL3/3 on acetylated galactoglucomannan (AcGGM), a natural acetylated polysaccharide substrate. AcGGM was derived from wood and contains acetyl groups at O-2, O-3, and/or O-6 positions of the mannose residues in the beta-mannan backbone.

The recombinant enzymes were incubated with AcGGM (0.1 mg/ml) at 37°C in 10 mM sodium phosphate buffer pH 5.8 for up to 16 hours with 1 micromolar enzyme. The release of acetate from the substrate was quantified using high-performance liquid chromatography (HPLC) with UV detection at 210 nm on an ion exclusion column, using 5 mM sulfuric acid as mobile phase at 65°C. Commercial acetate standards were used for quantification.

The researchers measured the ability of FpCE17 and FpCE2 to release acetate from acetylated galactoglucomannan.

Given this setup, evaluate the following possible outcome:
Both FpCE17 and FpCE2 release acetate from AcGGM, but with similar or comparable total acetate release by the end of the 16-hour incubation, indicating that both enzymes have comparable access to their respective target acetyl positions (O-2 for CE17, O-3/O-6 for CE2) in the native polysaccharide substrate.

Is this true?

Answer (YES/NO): NO